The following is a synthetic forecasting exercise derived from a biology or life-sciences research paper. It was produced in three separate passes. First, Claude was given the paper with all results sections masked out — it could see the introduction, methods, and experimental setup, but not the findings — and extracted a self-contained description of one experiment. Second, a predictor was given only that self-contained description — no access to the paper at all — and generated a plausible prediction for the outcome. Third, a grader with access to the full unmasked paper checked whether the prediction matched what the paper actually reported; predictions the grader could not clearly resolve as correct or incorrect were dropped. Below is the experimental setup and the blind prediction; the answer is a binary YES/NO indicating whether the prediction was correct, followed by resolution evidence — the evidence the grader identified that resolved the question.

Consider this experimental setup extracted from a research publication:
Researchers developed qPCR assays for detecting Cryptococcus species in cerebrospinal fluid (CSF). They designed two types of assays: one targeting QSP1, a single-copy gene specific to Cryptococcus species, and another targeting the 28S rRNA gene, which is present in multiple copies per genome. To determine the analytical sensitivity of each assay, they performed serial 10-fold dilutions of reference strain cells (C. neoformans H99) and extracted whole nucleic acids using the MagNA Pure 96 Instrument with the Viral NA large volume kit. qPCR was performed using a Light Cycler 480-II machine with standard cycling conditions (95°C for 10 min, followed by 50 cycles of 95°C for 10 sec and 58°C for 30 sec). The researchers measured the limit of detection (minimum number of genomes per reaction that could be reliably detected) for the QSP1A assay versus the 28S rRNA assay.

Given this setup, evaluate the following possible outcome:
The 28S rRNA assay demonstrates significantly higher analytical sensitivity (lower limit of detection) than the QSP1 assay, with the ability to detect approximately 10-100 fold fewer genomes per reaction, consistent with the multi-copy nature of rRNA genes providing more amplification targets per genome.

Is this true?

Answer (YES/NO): YES